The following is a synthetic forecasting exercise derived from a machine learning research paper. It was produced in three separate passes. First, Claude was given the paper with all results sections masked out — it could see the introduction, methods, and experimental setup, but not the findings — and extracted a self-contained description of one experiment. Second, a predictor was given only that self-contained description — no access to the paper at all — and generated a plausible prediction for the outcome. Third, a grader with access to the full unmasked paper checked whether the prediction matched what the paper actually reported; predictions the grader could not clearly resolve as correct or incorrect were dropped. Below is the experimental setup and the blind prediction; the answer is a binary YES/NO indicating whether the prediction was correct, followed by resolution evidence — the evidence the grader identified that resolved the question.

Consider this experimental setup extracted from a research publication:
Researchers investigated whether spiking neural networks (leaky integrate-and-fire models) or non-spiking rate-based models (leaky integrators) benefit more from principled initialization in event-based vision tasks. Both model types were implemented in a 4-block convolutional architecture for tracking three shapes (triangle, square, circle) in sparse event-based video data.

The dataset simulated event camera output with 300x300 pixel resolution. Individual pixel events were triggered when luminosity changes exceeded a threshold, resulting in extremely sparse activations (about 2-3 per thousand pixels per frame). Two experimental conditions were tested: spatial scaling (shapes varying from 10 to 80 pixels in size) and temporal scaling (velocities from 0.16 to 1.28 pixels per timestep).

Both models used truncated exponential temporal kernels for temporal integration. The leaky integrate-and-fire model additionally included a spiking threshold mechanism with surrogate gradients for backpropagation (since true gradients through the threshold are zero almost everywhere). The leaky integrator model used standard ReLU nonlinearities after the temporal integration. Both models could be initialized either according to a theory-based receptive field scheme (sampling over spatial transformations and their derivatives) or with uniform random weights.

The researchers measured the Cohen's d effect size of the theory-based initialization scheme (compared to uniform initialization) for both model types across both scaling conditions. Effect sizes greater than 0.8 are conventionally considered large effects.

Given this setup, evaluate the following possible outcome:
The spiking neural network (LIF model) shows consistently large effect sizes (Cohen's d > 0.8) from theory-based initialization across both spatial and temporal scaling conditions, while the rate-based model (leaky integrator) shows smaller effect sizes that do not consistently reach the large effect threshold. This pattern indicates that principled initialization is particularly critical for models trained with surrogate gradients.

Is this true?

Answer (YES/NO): NO